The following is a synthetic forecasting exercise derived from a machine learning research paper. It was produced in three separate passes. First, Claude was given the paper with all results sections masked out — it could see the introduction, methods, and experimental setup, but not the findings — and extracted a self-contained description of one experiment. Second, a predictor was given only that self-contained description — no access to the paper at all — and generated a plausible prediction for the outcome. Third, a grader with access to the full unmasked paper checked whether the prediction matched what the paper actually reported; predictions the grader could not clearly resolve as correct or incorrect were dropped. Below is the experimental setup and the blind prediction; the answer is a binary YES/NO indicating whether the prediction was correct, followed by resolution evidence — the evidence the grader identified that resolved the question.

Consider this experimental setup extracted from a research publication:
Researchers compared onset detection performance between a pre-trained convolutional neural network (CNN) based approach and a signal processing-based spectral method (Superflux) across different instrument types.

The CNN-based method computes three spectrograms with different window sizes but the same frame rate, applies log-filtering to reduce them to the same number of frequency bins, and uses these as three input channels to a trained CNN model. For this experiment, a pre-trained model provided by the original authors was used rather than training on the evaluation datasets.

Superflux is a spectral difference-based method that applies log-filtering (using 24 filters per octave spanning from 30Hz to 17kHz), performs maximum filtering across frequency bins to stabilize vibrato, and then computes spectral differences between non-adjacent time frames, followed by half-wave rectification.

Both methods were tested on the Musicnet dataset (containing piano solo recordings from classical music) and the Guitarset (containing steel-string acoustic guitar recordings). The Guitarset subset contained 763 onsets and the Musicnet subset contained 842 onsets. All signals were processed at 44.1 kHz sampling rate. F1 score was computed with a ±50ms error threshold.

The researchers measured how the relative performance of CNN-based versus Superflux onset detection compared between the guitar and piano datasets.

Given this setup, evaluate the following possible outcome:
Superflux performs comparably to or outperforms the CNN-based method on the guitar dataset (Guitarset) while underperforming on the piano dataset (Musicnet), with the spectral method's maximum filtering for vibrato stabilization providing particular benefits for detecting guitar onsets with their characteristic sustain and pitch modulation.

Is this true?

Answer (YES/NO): NO